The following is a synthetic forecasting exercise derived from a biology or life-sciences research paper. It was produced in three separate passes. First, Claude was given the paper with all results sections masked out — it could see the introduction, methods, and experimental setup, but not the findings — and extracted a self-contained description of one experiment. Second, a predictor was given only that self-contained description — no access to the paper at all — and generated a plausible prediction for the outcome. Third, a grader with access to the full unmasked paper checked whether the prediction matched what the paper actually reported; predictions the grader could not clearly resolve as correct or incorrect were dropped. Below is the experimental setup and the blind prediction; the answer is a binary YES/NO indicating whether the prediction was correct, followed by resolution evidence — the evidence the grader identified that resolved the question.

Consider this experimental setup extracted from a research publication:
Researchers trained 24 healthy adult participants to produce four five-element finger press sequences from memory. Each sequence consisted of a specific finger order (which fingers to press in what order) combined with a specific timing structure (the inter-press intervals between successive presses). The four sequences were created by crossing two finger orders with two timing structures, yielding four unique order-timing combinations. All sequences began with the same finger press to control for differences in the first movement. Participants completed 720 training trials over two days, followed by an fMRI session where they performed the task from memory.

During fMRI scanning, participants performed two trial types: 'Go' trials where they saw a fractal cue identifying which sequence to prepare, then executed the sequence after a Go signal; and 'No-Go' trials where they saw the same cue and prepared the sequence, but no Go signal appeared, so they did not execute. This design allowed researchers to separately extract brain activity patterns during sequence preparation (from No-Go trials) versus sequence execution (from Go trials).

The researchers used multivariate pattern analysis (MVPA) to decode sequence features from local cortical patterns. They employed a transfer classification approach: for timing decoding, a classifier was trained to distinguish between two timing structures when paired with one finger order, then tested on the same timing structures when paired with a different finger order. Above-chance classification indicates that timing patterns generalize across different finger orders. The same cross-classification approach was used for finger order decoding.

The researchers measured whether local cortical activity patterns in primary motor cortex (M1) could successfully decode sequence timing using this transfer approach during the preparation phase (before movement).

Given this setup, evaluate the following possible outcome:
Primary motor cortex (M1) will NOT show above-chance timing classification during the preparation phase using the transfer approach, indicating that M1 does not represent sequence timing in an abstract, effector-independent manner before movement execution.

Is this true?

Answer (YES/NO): YES